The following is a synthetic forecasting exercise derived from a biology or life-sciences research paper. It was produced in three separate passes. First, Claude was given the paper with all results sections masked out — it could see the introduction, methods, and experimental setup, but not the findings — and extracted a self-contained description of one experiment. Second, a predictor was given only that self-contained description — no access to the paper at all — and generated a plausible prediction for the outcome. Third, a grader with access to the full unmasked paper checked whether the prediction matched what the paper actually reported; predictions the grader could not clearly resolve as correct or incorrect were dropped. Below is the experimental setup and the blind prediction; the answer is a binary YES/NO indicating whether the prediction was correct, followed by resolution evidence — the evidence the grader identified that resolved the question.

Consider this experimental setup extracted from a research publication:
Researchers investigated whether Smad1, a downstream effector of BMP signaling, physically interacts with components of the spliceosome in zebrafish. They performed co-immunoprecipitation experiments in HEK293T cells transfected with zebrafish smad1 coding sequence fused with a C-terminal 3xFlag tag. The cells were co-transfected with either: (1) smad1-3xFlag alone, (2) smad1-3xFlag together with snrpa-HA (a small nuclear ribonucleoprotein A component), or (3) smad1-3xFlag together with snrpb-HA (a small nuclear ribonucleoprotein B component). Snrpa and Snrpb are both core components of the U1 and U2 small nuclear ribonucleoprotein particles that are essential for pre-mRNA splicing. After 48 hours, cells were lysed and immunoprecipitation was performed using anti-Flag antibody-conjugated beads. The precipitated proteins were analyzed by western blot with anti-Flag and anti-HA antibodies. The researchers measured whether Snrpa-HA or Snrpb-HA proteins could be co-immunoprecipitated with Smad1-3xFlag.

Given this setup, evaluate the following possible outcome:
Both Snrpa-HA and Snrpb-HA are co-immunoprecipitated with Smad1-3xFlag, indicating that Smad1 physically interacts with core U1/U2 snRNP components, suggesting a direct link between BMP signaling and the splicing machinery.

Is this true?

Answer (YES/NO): NO